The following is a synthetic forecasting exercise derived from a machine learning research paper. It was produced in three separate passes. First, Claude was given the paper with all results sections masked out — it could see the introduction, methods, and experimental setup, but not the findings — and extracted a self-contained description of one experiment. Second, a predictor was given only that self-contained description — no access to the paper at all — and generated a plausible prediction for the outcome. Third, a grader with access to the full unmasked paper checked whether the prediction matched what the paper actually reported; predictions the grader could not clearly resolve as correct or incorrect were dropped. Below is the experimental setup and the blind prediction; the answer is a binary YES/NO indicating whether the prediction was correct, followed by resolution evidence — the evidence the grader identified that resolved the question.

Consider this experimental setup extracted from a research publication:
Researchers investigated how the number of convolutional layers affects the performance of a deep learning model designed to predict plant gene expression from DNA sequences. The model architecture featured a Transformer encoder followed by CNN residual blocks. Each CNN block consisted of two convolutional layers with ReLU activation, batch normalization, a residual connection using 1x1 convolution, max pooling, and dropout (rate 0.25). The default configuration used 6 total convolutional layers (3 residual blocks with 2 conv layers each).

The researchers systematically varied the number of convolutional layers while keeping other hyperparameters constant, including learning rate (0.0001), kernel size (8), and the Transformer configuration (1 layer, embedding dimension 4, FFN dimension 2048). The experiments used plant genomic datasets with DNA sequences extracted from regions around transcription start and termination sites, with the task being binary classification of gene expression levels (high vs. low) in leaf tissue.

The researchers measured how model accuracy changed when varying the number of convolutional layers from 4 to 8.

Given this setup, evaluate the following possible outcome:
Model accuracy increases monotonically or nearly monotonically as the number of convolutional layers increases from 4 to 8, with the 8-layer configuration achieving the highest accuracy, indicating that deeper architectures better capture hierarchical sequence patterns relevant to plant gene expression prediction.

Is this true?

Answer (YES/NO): NO